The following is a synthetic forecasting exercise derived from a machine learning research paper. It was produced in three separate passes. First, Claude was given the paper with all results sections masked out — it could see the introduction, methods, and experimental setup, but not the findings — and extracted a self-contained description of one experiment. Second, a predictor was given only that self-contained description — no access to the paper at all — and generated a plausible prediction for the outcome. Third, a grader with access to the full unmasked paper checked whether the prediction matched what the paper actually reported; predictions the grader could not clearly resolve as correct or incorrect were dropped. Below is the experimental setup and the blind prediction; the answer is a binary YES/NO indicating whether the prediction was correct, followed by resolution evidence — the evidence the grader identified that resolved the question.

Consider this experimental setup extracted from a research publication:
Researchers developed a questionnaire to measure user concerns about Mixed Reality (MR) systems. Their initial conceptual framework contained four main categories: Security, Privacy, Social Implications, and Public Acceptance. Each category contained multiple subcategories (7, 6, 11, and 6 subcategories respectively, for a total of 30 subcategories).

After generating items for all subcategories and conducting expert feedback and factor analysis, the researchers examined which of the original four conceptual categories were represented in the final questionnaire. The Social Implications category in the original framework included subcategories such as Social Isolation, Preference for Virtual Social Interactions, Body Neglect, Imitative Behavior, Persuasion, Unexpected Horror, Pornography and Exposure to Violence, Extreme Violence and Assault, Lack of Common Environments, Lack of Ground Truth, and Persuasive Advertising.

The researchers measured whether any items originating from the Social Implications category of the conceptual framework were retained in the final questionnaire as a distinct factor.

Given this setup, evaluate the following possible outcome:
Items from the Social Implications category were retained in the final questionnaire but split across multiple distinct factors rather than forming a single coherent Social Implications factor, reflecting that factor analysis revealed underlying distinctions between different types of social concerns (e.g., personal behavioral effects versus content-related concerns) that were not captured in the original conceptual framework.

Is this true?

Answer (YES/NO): NO